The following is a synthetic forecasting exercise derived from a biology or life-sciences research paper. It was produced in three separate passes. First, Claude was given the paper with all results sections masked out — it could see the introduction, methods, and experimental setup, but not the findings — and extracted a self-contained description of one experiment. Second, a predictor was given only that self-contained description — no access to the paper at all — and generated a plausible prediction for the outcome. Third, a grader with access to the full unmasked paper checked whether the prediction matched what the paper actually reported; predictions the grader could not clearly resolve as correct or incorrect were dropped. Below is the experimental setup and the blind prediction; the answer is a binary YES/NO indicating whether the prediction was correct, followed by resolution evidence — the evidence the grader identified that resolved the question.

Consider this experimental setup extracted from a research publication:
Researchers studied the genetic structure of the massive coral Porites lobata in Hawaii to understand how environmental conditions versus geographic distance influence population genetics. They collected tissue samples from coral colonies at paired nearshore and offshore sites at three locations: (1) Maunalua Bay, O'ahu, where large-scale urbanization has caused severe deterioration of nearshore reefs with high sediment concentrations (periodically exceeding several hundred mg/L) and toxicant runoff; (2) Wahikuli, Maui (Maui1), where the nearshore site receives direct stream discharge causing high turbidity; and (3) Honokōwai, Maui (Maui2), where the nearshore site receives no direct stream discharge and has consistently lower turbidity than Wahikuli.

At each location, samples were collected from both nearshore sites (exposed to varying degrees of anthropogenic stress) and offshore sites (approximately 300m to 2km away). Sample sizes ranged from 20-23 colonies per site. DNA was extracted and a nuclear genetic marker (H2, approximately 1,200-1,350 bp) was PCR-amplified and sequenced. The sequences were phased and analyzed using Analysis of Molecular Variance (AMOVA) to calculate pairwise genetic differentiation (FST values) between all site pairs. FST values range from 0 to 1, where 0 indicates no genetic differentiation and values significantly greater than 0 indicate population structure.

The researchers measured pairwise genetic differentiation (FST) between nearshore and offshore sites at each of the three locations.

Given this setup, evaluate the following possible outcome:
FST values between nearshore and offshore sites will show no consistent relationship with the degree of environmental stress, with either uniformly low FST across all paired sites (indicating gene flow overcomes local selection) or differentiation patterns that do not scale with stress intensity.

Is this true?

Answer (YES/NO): NO